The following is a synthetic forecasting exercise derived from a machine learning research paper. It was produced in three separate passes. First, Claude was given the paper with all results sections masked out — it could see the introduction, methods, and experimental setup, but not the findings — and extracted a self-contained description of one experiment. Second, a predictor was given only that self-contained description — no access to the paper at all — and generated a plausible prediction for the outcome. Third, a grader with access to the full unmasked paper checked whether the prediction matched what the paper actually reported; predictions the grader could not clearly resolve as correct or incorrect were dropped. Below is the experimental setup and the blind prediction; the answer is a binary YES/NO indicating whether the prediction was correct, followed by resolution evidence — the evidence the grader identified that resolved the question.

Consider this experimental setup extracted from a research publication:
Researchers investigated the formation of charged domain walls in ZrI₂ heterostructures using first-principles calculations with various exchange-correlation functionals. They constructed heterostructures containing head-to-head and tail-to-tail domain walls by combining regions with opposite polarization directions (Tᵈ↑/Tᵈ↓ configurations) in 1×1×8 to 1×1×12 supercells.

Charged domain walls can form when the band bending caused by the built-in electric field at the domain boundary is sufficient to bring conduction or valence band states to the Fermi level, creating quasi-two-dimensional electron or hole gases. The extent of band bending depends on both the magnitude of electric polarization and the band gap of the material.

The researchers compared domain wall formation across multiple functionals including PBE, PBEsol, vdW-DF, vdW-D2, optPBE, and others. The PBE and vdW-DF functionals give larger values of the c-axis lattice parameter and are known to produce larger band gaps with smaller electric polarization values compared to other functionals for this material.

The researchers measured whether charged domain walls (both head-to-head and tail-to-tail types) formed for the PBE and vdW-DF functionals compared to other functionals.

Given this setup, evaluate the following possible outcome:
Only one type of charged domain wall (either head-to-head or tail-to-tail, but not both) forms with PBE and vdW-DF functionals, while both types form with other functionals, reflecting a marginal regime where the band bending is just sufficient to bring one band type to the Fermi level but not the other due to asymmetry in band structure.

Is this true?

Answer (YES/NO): NO